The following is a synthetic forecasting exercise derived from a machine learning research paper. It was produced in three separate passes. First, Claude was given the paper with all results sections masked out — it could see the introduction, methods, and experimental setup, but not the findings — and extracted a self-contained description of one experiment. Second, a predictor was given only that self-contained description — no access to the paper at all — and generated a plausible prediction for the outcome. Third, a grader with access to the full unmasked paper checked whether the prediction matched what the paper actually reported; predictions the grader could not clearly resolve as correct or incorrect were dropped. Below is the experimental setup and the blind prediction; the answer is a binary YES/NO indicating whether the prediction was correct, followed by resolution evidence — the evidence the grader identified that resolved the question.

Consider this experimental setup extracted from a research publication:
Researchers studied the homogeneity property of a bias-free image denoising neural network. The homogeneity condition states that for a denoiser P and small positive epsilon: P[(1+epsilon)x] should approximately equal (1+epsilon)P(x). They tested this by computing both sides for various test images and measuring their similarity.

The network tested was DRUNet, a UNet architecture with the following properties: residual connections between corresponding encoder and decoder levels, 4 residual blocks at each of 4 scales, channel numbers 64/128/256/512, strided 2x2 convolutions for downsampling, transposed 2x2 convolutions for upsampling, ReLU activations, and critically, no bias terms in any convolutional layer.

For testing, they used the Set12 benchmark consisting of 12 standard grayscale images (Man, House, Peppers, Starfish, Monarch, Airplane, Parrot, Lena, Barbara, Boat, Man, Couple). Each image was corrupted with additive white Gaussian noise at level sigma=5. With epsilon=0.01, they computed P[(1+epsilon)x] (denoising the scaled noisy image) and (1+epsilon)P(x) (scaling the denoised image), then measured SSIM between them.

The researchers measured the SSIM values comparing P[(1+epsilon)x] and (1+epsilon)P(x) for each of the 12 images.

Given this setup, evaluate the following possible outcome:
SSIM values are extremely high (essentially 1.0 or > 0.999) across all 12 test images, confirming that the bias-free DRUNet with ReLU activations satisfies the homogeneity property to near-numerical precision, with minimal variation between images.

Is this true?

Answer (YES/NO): NO